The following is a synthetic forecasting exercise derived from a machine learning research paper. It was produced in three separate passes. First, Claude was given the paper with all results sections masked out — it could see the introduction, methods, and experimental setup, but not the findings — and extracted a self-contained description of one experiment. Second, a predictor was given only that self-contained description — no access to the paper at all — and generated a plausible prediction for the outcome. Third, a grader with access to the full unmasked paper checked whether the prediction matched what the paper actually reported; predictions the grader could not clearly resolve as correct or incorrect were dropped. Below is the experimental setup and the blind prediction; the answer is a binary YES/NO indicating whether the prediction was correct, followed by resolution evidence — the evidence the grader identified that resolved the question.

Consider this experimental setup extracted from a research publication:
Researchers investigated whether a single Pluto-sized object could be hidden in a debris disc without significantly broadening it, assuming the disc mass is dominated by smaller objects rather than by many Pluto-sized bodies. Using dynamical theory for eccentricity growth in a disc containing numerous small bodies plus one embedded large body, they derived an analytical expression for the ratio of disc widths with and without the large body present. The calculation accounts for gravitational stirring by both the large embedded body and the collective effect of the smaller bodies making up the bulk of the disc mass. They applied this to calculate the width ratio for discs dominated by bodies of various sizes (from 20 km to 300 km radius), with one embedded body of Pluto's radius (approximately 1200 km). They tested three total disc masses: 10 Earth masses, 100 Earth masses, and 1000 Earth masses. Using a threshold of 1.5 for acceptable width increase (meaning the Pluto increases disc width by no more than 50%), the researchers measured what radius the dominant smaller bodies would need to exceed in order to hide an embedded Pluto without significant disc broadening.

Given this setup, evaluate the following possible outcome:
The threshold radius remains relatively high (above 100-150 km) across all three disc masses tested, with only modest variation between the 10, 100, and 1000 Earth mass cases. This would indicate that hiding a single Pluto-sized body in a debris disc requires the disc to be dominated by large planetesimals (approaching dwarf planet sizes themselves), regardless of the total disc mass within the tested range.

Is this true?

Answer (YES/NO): NO